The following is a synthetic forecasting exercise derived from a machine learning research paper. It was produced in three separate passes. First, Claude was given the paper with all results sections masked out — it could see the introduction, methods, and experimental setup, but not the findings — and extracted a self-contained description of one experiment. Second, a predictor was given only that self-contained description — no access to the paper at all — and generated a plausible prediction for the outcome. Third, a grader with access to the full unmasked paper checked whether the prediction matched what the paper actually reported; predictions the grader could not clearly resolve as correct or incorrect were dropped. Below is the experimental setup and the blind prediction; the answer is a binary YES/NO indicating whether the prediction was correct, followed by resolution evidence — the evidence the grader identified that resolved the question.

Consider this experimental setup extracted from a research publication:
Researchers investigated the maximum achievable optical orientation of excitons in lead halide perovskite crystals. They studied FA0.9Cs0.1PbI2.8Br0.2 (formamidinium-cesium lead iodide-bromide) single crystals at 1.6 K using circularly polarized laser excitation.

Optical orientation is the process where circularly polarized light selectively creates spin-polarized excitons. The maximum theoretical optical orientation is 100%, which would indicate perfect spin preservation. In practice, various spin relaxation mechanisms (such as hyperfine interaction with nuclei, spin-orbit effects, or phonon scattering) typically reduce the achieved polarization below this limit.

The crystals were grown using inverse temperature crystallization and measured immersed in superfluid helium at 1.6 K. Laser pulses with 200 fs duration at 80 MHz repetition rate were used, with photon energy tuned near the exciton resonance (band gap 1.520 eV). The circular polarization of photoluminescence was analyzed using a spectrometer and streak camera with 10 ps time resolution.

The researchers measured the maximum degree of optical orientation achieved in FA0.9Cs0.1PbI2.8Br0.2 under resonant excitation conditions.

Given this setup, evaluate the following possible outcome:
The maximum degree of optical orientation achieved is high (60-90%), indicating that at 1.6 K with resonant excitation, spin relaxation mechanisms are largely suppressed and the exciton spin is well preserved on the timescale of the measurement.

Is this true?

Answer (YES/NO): YES